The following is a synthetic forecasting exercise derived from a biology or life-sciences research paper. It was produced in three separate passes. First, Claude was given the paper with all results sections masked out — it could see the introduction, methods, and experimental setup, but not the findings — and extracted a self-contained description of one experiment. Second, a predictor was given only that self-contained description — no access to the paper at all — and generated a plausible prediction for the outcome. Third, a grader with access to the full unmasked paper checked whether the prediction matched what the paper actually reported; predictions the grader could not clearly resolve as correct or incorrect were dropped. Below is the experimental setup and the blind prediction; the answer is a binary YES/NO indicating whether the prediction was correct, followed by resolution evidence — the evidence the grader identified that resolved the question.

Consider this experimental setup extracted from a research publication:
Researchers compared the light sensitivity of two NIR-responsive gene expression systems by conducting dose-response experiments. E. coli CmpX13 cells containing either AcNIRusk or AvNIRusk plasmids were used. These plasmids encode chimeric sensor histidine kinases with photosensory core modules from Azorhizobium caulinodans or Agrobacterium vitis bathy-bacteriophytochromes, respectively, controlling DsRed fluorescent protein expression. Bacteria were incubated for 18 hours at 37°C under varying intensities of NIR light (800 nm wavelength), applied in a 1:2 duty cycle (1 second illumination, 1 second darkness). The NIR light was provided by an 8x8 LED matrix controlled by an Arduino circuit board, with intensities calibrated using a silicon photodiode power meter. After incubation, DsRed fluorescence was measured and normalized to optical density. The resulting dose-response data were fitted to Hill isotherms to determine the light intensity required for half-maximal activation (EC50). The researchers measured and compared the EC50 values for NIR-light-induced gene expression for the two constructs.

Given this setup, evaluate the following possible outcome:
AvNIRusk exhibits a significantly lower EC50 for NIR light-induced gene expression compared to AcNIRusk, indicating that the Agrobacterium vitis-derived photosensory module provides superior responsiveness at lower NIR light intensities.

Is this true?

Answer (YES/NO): NO